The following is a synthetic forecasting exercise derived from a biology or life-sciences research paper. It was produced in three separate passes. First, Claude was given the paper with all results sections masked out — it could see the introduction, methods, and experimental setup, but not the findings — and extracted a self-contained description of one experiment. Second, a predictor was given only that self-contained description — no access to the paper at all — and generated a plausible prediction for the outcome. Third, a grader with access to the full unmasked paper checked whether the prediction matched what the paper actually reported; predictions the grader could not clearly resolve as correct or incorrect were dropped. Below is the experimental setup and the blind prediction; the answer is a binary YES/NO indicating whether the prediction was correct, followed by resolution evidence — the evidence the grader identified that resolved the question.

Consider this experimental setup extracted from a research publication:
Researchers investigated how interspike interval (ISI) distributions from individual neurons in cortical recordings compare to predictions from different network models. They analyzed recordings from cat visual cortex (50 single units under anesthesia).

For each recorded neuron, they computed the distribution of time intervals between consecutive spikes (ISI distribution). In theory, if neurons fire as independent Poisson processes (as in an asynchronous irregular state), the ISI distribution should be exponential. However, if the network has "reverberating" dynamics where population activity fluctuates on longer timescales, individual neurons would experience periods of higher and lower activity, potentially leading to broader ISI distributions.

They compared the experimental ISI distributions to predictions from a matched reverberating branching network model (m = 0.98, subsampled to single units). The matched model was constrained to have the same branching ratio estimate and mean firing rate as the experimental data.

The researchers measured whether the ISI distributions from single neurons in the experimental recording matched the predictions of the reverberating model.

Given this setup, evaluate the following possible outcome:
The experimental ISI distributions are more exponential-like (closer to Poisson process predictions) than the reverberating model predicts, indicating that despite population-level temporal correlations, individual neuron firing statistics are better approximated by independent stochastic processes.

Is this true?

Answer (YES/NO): NO